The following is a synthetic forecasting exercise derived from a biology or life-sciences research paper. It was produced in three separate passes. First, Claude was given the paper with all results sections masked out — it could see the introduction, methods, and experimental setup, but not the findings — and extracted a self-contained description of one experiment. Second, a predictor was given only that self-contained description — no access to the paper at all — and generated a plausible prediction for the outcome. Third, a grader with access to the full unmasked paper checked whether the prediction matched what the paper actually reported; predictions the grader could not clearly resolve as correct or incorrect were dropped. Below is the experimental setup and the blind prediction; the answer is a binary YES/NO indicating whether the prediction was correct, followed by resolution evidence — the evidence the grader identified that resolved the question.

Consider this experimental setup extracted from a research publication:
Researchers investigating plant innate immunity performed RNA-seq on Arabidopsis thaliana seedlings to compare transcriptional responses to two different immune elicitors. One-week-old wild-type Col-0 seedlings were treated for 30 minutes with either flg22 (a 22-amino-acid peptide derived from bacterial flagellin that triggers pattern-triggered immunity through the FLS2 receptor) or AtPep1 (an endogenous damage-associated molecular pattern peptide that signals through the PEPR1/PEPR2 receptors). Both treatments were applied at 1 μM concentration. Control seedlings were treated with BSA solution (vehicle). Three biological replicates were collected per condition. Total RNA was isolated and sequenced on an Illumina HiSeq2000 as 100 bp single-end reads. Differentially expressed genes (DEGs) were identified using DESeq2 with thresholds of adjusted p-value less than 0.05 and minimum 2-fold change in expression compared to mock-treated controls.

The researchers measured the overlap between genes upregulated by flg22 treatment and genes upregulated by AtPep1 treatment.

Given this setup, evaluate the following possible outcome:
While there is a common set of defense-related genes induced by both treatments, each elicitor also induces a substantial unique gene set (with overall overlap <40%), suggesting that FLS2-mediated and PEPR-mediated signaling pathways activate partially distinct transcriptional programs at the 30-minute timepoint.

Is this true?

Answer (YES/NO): NO